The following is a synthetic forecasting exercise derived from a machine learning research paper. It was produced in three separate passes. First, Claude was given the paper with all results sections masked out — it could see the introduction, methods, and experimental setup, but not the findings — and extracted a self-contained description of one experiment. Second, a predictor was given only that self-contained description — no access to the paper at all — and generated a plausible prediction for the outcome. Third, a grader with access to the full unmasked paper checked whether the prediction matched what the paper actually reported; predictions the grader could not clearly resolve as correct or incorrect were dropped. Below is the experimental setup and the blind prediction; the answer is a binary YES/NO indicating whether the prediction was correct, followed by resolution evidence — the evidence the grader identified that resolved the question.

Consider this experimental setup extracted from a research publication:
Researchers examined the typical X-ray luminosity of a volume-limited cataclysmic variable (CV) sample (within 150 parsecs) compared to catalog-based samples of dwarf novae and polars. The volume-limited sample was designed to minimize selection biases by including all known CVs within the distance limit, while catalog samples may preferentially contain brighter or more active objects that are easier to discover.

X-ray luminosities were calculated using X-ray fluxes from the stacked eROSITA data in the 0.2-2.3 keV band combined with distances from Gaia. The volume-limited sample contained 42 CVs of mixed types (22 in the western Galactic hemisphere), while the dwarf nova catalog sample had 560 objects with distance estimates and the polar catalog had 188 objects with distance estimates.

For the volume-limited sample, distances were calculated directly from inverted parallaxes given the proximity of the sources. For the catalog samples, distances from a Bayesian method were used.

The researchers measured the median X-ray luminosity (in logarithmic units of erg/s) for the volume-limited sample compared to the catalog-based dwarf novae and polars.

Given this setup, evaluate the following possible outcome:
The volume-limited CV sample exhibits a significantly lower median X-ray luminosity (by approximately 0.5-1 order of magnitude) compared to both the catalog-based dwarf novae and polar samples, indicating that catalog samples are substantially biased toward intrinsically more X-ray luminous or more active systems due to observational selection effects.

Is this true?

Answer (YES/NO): NO